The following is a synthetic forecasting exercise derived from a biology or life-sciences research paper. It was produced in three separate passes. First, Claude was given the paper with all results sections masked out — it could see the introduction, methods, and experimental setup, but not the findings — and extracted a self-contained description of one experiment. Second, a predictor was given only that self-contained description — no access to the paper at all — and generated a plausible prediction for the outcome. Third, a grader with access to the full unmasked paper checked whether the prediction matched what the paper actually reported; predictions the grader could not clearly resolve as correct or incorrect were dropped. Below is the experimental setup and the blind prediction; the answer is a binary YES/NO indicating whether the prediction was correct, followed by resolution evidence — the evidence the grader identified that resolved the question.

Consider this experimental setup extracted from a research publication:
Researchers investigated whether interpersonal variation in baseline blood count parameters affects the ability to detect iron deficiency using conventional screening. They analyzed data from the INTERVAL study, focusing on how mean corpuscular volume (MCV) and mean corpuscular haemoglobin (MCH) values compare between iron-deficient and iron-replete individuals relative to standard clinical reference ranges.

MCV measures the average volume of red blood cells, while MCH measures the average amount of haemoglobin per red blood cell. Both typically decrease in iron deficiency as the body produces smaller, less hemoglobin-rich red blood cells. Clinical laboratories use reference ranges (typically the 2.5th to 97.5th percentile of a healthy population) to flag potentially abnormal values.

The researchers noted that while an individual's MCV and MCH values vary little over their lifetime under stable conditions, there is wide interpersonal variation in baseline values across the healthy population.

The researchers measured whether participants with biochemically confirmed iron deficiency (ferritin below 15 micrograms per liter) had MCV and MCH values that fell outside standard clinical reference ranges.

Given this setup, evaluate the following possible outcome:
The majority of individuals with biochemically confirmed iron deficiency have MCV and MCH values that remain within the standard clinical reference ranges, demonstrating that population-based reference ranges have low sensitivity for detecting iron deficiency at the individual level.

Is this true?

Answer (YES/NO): YES